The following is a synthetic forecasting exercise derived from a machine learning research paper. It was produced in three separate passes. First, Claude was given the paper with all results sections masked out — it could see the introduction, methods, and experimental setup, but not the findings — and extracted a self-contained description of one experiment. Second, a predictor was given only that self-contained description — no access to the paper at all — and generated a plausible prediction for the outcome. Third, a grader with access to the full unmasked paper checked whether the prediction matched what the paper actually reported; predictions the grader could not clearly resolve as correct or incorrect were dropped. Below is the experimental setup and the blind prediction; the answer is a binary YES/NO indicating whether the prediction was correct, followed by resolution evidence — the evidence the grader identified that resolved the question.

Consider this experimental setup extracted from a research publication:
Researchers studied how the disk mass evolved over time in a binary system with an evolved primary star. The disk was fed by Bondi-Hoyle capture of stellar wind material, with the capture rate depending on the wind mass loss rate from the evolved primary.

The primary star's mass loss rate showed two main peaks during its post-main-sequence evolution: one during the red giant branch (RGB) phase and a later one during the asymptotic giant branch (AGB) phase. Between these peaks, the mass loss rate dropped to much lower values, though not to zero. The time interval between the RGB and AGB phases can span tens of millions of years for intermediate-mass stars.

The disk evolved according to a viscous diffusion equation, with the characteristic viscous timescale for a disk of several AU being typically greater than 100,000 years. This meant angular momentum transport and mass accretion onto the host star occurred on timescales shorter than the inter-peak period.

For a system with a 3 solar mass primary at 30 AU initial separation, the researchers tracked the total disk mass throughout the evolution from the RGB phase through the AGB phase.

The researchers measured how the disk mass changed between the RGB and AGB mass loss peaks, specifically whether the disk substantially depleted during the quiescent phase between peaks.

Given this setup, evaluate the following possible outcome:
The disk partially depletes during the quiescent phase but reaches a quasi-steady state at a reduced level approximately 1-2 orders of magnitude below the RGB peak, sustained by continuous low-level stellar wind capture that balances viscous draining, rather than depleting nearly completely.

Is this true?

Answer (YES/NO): NO